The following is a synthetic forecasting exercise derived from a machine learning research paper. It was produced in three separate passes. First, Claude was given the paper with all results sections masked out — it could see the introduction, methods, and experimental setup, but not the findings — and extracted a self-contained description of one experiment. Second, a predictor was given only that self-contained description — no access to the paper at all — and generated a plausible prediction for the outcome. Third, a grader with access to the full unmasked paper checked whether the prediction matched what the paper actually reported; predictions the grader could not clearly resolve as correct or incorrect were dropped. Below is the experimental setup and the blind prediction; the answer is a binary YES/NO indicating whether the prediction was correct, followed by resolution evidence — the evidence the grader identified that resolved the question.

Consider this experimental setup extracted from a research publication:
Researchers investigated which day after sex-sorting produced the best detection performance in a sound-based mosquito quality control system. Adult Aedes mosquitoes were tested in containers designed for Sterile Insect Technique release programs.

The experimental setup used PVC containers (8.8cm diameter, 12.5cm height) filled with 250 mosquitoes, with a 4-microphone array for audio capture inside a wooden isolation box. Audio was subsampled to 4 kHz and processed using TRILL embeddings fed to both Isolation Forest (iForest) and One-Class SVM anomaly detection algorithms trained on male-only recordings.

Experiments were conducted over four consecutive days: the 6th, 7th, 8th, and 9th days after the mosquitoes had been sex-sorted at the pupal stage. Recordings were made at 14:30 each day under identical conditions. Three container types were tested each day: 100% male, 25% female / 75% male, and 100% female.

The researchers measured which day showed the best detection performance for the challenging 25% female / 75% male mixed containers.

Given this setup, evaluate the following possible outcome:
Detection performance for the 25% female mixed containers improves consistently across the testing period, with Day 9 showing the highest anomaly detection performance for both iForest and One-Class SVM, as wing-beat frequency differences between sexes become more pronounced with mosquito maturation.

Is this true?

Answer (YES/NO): NO